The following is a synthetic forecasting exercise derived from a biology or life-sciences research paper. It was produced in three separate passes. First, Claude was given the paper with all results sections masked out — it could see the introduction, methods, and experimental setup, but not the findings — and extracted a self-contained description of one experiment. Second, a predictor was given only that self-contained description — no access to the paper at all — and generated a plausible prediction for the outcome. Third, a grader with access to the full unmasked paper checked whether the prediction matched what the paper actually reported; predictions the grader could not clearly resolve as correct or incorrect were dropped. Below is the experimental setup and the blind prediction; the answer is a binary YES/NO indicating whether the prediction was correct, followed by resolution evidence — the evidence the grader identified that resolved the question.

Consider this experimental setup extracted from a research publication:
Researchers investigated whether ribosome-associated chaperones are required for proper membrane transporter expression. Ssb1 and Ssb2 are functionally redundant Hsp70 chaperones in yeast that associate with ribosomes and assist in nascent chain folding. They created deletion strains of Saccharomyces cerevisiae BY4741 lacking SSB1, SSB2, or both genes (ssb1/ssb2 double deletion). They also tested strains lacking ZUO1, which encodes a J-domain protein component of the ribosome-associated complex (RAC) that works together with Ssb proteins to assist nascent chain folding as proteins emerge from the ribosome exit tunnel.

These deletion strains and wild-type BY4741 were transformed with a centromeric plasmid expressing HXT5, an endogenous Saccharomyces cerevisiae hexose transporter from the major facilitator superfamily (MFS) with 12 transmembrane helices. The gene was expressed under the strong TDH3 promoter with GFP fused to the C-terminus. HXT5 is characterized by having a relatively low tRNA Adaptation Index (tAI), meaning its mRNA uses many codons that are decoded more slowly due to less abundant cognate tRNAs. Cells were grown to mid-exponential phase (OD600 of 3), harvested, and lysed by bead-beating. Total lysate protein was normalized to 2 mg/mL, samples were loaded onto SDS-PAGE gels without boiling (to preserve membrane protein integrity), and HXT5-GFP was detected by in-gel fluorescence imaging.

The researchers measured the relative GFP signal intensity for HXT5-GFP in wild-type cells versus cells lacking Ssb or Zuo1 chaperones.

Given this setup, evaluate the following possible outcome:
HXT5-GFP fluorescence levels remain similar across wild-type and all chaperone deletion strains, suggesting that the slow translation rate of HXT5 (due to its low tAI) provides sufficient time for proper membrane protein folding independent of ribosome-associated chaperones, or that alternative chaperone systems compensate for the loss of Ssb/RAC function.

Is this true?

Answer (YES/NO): NO